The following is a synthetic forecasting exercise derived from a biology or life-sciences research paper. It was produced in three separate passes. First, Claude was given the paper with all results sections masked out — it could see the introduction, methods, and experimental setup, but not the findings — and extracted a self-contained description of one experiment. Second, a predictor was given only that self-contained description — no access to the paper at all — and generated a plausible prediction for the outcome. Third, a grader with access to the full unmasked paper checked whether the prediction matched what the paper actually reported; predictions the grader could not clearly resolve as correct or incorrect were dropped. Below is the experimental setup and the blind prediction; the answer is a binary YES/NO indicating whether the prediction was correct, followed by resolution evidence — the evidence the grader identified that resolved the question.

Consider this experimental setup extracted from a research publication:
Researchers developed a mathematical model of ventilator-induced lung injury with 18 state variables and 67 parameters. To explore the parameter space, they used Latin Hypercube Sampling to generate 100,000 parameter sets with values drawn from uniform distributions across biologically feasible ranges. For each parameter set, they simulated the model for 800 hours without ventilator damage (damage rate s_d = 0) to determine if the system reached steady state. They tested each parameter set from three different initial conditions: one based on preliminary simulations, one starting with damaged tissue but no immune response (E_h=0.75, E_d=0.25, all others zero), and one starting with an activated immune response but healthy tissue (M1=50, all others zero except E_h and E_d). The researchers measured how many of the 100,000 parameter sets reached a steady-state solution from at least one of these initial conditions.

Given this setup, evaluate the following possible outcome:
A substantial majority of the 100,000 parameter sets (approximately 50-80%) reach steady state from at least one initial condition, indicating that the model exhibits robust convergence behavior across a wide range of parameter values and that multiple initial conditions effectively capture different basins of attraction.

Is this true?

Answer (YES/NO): NO